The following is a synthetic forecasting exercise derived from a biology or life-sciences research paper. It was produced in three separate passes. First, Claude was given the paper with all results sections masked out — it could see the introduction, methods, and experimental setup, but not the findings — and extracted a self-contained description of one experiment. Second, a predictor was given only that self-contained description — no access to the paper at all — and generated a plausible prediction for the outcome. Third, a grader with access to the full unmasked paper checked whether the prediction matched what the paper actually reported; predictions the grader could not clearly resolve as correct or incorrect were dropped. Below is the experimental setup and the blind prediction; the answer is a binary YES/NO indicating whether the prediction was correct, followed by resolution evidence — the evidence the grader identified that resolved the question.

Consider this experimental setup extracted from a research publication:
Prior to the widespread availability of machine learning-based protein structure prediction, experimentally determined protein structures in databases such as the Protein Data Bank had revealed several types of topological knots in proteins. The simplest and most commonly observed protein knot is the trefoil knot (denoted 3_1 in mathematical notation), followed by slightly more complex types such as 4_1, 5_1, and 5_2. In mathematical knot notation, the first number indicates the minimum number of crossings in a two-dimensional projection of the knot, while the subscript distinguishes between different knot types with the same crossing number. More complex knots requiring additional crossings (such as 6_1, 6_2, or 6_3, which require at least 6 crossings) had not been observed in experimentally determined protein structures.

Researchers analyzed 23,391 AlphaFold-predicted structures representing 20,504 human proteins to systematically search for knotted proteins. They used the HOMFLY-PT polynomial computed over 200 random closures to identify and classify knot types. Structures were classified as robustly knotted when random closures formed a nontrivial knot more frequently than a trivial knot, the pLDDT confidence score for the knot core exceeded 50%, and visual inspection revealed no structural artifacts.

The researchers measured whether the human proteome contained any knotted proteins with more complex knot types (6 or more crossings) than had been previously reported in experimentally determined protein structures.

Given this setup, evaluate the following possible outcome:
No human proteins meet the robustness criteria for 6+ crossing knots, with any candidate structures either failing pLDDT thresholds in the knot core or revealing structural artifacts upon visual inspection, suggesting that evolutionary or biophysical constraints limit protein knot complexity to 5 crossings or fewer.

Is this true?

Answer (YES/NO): NO